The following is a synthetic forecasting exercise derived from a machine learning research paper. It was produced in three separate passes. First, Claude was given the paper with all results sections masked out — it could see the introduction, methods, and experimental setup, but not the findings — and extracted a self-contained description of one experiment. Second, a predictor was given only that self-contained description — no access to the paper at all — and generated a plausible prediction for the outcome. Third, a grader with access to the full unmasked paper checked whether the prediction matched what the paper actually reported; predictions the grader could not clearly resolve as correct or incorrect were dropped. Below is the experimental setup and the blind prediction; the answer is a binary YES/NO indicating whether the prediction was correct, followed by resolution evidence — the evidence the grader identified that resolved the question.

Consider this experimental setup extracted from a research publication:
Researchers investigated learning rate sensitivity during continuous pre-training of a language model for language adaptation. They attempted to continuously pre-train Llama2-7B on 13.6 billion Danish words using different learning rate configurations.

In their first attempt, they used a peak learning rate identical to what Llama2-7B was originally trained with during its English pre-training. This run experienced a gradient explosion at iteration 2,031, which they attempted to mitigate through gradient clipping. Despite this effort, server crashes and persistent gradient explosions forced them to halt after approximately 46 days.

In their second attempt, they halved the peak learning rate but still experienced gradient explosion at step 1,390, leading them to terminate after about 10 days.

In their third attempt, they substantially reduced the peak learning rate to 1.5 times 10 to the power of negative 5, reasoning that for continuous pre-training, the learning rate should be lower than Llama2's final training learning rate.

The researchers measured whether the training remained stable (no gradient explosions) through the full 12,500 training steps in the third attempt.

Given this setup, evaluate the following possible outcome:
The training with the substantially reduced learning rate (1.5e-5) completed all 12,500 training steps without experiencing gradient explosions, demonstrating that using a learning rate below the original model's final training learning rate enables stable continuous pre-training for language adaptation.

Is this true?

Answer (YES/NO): YES